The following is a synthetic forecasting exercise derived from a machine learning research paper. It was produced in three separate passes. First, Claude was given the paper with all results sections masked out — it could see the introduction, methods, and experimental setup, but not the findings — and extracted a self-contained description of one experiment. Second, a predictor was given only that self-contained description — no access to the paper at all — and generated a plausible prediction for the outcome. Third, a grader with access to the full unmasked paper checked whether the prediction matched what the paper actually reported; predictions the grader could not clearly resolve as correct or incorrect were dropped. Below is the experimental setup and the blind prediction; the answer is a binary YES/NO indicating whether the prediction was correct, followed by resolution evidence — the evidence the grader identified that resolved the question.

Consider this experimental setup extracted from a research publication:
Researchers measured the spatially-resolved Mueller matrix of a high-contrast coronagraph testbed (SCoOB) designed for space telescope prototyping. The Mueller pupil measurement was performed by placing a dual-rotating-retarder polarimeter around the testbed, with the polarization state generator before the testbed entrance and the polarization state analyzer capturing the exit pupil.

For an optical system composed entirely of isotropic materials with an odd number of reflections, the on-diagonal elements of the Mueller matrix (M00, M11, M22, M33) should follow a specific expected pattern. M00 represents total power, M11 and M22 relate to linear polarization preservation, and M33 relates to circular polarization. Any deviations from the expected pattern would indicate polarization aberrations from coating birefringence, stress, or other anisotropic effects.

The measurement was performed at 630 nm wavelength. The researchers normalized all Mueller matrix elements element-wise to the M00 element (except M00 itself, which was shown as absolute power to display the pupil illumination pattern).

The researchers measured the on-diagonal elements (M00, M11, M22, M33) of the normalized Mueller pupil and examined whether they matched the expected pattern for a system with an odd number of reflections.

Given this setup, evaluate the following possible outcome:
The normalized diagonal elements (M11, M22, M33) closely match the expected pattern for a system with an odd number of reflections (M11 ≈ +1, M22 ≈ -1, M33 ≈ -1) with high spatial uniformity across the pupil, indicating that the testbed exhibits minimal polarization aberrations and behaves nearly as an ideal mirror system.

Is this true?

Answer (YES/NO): NO